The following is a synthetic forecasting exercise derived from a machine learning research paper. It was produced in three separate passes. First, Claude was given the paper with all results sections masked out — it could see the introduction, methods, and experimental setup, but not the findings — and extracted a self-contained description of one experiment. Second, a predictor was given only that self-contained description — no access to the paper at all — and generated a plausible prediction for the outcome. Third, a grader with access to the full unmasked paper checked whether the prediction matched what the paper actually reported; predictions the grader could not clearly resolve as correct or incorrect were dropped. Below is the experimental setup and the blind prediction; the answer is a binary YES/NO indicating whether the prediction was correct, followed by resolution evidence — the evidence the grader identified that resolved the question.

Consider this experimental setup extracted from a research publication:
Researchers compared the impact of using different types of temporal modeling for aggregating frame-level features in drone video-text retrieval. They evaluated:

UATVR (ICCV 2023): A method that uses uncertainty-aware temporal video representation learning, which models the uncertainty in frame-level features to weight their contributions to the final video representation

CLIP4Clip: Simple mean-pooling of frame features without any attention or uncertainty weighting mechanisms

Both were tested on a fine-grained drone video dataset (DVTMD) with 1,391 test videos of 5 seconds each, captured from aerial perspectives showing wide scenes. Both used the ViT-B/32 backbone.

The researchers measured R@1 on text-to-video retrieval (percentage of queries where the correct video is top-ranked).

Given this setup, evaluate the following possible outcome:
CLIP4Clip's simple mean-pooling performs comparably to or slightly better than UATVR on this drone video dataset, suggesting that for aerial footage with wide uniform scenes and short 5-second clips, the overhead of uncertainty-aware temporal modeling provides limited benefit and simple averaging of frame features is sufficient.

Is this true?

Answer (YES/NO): YES